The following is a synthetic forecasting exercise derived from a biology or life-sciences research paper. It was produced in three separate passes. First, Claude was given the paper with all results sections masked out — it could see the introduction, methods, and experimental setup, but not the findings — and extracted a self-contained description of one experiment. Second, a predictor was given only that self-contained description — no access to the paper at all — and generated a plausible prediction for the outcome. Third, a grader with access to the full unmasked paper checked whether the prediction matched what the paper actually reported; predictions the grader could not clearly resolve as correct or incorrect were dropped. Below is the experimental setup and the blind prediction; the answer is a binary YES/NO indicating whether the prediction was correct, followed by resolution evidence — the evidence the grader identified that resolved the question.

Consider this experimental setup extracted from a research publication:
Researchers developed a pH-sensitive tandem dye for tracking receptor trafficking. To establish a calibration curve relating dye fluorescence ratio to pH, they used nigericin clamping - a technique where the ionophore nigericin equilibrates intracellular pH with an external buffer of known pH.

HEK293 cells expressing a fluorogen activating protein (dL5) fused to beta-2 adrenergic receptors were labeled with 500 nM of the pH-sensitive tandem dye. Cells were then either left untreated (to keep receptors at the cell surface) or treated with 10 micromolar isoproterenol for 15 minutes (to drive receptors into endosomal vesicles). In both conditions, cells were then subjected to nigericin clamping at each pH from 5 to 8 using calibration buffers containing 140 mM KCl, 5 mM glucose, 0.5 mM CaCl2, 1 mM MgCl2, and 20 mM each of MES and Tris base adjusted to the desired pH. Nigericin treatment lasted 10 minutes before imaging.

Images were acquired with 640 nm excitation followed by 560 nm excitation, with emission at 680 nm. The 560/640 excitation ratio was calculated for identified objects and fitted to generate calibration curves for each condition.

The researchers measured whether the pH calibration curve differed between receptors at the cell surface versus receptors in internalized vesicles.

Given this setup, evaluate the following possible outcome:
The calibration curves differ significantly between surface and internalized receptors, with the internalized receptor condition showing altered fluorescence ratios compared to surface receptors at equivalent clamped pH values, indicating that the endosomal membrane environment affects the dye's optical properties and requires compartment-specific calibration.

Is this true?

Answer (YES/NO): NO